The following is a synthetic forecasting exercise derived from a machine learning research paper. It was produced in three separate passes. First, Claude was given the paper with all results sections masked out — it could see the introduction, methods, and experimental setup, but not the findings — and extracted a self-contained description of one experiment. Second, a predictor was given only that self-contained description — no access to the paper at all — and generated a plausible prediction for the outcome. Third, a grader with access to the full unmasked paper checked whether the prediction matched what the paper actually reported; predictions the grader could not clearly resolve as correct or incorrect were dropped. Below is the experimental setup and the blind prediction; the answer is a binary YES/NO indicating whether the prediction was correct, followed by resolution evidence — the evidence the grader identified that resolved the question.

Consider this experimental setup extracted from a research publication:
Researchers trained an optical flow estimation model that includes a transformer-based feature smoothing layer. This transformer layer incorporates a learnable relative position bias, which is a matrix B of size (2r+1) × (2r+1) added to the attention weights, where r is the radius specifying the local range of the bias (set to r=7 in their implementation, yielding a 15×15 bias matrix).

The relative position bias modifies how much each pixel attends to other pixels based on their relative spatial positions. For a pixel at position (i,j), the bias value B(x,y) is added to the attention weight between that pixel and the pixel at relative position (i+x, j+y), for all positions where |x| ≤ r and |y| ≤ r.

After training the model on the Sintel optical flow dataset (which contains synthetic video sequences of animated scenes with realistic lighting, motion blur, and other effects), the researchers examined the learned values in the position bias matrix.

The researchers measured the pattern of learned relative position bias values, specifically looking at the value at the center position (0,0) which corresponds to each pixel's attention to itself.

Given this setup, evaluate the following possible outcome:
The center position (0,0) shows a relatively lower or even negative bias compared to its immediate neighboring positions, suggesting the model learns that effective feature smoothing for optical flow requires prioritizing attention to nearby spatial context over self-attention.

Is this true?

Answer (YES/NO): YES